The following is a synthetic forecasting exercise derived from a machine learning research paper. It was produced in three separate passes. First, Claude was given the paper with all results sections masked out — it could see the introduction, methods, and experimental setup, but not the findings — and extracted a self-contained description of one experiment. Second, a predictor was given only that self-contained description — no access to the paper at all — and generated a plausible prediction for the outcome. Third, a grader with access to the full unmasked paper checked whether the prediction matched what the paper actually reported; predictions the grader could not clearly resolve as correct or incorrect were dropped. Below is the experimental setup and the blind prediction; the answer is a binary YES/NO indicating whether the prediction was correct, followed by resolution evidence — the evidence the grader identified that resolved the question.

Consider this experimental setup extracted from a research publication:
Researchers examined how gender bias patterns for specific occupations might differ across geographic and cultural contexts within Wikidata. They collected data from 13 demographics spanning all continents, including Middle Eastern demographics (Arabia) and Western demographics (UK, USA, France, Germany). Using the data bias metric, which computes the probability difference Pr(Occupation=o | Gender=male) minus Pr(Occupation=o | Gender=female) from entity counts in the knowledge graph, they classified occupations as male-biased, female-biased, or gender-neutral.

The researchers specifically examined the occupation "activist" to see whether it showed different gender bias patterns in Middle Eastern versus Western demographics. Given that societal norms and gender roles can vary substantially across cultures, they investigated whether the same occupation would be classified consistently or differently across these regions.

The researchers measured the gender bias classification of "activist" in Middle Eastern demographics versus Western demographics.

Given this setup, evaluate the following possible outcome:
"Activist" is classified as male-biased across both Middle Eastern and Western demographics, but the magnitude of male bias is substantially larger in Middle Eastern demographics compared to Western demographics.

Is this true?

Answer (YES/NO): NO